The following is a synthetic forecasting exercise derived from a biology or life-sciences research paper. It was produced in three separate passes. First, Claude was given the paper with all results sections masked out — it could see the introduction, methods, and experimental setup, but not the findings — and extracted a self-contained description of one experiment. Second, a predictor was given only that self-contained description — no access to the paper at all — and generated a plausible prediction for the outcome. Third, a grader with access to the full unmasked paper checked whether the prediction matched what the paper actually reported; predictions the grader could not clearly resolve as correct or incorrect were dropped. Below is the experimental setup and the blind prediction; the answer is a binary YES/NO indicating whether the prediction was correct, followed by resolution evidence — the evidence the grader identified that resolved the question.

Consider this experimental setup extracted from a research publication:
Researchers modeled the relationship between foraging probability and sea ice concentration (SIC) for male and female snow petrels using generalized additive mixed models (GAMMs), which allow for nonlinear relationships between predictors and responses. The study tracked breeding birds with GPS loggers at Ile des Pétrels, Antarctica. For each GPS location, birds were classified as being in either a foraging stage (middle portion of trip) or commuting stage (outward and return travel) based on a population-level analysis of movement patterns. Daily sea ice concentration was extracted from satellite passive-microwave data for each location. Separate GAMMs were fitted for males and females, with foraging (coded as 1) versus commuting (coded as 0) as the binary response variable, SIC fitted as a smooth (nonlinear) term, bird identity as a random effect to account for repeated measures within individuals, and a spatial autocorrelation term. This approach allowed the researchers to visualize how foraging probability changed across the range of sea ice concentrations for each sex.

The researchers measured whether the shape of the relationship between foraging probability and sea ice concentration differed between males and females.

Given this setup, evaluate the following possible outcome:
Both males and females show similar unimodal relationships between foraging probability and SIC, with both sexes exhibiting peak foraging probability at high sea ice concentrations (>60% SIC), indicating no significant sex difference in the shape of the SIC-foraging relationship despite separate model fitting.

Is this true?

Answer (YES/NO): NO